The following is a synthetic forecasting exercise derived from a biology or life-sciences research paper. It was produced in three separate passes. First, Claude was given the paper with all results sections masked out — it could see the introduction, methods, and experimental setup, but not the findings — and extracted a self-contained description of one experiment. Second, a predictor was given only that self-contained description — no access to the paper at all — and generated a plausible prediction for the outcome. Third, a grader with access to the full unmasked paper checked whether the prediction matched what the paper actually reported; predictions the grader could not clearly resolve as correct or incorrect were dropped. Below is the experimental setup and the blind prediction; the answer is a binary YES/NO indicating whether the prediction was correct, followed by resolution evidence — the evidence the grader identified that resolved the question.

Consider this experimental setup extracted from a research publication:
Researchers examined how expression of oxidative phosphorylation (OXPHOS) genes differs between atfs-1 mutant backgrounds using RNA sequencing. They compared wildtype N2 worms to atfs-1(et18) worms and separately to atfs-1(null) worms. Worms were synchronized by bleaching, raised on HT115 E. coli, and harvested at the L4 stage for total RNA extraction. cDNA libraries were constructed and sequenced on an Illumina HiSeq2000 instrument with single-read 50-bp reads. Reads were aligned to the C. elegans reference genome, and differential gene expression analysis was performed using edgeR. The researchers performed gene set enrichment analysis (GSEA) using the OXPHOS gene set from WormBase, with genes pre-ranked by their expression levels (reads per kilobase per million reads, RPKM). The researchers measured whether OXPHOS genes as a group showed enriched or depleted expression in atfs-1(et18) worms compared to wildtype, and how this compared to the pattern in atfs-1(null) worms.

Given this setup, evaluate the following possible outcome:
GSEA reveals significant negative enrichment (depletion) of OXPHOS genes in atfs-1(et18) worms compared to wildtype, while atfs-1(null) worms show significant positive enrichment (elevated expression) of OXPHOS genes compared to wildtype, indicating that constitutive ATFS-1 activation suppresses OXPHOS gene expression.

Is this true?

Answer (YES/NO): NO